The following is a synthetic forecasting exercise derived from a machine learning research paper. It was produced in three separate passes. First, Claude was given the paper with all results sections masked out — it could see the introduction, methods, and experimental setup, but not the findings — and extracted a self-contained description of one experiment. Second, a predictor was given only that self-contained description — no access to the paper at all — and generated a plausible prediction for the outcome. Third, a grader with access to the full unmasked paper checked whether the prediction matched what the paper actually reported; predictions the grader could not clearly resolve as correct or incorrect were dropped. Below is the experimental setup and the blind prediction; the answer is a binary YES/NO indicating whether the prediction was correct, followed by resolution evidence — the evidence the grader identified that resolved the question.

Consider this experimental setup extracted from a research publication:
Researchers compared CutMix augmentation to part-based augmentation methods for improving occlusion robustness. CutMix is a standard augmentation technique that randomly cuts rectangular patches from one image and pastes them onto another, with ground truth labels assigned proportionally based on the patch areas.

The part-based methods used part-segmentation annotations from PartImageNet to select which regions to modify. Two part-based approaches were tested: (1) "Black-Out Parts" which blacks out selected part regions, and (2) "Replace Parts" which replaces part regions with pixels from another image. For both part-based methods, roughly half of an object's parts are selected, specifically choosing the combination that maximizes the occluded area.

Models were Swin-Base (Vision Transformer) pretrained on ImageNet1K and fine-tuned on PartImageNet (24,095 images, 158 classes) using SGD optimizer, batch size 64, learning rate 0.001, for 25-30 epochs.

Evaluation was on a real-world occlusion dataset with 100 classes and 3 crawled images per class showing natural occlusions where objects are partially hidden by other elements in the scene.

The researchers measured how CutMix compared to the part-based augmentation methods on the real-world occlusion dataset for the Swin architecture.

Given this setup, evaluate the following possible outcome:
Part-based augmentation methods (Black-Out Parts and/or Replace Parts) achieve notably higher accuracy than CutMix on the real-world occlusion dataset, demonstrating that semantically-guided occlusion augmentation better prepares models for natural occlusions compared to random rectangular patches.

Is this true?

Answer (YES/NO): NO